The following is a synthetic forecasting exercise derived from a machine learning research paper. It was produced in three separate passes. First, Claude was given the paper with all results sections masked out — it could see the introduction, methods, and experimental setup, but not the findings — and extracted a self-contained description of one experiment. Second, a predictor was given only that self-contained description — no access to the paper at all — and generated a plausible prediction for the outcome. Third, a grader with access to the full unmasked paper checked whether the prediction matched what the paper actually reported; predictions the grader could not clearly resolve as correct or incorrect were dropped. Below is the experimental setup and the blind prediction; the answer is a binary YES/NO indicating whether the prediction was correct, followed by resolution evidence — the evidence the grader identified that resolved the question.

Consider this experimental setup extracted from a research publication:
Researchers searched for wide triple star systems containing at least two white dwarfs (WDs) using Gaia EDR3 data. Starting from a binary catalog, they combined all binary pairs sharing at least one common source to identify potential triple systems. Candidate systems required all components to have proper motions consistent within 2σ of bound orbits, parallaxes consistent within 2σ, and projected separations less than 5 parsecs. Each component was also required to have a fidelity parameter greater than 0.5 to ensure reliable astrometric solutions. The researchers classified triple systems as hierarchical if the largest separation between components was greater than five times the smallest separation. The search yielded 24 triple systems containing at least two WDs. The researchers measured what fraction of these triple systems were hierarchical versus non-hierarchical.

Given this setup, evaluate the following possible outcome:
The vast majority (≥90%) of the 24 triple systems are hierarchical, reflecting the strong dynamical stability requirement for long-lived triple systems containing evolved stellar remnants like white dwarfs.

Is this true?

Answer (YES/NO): NO